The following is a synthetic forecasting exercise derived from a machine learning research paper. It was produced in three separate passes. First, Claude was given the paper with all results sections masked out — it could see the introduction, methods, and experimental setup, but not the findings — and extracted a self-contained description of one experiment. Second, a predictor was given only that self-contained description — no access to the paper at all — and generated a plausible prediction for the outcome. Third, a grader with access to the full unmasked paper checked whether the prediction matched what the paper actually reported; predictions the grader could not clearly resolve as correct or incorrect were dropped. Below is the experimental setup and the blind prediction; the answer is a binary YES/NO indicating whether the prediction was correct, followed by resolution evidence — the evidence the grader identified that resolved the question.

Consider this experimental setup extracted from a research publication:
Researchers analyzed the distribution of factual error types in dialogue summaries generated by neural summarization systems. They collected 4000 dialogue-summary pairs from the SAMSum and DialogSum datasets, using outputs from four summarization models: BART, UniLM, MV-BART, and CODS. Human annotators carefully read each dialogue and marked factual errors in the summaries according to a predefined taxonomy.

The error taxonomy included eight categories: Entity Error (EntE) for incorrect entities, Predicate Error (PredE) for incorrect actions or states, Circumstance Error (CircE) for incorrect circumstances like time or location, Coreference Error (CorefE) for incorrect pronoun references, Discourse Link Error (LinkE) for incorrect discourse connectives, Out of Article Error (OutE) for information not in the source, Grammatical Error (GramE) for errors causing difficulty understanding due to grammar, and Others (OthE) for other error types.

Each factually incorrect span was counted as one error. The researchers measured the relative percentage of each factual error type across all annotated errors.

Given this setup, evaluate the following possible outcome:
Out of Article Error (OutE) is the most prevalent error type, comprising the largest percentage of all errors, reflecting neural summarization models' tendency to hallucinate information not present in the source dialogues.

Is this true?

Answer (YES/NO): NO